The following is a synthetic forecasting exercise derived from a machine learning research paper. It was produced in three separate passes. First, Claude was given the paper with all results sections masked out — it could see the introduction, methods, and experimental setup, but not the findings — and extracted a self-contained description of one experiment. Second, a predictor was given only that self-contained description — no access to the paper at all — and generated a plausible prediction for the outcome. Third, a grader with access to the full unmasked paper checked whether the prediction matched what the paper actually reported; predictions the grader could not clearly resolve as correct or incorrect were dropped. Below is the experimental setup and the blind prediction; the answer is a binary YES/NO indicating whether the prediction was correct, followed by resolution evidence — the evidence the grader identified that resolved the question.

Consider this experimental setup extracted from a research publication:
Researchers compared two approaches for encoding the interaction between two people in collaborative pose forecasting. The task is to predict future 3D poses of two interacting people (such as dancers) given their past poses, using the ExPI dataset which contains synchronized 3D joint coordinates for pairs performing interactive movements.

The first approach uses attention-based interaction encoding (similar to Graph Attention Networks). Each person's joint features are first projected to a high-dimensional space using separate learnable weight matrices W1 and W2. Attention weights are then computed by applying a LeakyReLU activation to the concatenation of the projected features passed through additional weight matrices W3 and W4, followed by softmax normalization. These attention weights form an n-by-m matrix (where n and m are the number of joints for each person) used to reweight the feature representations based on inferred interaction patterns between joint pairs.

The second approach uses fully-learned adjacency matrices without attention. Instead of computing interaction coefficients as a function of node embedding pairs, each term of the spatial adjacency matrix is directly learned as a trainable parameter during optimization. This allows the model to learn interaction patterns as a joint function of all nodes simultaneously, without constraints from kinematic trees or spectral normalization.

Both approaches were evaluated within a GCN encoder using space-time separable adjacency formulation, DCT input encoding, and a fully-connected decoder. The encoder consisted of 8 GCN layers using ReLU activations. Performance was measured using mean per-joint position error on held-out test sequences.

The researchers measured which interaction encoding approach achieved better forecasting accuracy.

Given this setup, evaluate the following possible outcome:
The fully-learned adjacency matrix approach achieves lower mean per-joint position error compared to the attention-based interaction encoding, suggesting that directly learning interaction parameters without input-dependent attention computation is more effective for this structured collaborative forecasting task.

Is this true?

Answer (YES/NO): YES